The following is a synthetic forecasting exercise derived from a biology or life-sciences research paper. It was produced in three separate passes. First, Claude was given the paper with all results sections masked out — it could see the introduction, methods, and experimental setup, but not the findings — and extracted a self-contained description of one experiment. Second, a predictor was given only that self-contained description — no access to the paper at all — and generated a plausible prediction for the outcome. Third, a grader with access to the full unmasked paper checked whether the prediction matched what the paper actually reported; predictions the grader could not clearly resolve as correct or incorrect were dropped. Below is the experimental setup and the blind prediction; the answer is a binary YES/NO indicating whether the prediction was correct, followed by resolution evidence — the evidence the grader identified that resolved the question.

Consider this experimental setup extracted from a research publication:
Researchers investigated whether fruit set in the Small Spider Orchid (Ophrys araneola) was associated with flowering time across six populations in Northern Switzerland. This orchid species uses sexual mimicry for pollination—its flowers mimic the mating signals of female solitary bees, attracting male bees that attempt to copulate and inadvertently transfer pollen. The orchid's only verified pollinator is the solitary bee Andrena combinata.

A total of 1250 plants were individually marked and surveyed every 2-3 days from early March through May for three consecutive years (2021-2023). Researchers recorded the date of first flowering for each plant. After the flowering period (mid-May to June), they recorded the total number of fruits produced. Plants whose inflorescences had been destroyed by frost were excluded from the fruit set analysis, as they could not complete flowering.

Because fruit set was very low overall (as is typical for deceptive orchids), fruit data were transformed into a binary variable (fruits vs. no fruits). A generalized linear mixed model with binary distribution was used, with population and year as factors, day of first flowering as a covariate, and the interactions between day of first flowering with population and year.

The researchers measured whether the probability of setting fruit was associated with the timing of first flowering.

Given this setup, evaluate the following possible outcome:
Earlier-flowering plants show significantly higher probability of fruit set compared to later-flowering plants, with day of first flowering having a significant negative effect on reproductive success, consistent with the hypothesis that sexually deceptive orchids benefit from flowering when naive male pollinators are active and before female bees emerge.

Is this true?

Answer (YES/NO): NO